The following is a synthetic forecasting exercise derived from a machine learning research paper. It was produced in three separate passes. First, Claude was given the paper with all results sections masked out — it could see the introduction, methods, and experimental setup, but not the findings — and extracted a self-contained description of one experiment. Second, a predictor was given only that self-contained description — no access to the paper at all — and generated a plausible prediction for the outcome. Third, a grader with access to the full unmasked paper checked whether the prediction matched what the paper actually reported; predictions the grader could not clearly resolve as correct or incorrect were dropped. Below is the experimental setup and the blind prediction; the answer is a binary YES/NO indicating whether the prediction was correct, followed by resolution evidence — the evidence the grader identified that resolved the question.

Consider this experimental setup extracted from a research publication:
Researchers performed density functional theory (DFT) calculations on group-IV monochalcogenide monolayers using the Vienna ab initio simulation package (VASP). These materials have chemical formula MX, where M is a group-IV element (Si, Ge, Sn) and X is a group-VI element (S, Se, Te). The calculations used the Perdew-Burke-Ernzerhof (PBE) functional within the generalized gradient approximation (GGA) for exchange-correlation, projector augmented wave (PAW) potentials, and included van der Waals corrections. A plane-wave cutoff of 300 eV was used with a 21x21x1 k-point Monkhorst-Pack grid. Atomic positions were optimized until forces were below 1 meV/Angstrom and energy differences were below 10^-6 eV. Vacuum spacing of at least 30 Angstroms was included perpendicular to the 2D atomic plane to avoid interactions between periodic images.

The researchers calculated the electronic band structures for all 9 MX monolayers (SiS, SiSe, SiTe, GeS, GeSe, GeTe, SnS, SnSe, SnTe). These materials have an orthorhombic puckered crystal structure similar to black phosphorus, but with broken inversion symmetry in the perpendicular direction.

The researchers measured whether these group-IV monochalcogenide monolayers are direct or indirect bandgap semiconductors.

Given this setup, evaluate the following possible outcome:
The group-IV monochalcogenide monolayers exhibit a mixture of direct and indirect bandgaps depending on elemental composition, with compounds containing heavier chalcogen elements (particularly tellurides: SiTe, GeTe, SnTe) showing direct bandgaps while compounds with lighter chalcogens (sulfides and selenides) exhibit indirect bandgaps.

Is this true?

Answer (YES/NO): NO